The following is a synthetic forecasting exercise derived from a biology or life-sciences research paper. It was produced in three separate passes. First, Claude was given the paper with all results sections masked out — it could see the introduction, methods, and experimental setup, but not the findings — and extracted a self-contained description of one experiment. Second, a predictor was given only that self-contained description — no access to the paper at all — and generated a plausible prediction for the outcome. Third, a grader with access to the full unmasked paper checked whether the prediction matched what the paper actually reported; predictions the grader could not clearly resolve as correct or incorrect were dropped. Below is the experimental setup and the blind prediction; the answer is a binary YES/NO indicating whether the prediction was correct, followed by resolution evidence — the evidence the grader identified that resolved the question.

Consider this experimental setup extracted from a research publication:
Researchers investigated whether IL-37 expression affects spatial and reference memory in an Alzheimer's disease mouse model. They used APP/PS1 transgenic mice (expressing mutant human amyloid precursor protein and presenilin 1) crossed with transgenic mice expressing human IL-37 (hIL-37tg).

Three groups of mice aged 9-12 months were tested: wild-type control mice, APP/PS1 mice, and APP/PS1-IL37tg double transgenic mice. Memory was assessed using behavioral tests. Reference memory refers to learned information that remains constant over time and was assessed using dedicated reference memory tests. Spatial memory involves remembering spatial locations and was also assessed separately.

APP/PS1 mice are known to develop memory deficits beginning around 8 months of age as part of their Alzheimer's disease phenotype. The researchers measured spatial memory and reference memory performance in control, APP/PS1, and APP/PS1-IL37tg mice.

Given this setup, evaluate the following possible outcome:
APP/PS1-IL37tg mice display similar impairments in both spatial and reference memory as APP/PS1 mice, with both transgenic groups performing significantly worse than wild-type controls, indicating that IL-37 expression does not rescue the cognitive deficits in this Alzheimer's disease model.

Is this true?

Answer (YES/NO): NO